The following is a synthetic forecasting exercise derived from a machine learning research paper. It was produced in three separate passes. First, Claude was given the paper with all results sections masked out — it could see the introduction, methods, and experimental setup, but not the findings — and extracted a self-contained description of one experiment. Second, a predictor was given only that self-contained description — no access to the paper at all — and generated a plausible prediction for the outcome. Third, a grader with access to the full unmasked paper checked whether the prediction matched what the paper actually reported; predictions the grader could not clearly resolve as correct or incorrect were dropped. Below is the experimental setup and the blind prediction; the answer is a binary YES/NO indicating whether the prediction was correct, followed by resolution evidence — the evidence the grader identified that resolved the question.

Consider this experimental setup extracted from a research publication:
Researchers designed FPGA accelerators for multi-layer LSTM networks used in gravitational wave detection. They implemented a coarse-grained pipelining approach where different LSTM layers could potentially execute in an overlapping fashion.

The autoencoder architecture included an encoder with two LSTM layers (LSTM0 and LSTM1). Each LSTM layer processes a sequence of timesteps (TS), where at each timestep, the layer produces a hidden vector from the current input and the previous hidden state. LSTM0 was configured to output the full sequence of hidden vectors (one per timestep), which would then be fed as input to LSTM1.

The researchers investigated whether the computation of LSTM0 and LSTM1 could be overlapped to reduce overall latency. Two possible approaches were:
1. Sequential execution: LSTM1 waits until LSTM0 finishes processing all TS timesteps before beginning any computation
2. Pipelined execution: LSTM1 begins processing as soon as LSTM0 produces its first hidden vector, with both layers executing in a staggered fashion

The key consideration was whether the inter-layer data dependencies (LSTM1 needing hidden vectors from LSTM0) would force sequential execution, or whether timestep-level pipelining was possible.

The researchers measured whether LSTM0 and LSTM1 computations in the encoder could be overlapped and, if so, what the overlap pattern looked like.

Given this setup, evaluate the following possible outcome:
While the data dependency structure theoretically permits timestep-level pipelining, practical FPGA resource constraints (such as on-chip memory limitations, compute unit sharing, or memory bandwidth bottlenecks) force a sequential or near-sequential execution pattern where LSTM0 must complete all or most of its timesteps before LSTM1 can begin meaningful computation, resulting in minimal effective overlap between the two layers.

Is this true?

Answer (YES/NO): NO